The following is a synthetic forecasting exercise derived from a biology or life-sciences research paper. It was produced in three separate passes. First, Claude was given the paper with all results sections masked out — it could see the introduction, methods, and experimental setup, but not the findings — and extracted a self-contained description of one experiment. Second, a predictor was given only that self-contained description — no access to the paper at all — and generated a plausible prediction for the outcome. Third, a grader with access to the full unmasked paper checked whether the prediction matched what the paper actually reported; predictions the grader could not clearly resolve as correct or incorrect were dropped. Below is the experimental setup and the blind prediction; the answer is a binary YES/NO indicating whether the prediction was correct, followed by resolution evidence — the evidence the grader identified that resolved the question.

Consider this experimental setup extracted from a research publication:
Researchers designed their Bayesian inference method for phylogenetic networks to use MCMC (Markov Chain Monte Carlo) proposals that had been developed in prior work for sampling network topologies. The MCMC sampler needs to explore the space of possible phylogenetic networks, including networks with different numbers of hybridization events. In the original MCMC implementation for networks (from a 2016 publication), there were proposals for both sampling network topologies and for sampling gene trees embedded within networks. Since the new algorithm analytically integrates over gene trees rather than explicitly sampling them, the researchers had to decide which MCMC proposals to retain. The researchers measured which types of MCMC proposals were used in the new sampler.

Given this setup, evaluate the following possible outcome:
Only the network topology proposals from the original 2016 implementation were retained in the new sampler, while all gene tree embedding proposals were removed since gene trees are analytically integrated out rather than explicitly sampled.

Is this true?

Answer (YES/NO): YES